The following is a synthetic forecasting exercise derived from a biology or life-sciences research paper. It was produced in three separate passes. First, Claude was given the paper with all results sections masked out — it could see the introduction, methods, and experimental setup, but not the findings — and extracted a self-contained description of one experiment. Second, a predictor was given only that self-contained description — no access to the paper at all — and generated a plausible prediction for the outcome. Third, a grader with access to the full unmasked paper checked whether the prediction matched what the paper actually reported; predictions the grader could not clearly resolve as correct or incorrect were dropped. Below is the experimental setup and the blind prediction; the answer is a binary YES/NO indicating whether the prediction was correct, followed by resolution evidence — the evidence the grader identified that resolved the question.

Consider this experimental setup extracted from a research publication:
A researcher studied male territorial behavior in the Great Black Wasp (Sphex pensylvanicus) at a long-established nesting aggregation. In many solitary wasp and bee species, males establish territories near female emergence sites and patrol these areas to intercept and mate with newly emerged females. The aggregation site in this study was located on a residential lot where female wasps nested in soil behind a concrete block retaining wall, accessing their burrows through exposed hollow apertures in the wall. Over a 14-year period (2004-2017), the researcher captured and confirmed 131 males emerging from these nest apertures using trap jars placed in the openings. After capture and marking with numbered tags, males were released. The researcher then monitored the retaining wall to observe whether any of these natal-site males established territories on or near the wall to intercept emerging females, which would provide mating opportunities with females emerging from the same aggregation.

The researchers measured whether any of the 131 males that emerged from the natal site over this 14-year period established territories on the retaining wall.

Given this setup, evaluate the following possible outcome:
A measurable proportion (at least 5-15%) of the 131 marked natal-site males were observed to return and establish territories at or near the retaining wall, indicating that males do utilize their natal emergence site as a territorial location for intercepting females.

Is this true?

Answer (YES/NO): NO